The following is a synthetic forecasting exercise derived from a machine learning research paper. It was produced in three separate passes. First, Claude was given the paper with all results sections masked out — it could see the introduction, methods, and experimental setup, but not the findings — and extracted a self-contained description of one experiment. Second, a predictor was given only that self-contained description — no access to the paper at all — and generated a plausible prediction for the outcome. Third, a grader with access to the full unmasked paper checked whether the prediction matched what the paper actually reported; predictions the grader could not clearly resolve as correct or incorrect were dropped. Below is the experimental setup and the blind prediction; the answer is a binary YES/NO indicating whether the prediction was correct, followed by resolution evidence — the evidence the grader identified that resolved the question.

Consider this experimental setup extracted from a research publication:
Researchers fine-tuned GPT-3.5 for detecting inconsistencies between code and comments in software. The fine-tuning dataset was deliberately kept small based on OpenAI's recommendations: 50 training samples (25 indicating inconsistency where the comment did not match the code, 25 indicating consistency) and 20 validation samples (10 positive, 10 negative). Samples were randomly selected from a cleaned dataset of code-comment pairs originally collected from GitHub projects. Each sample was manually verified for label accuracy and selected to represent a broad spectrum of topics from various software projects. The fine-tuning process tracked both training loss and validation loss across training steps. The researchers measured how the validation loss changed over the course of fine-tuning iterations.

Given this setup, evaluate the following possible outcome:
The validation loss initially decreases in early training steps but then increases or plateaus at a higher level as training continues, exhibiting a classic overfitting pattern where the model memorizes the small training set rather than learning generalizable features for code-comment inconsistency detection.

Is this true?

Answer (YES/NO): NO